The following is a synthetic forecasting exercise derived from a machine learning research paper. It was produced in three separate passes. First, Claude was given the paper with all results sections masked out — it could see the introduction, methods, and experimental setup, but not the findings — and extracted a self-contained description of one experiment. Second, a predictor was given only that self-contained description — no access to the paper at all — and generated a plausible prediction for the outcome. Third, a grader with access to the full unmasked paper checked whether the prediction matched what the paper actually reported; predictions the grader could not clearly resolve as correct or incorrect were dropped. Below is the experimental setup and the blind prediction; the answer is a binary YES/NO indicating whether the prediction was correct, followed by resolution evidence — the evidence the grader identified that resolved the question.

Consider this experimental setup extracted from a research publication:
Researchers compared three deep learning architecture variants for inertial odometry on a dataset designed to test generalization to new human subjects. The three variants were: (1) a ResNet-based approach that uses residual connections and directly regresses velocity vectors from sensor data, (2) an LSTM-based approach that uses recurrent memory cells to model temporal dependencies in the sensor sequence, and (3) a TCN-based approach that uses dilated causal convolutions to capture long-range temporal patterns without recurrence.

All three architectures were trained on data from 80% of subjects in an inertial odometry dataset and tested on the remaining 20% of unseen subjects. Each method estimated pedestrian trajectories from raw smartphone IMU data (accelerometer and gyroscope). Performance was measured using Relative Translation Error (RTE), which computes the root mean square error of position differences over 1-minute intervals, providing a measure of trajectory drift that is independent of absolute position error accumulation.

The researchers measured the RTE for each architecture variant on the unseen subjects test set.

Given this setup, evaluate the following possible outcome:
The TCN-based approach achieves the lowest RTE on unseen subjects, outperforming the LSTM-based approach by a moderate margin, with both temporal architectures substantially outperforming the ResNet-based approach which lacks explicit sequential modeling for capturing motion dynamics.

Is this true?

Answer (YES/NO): NO